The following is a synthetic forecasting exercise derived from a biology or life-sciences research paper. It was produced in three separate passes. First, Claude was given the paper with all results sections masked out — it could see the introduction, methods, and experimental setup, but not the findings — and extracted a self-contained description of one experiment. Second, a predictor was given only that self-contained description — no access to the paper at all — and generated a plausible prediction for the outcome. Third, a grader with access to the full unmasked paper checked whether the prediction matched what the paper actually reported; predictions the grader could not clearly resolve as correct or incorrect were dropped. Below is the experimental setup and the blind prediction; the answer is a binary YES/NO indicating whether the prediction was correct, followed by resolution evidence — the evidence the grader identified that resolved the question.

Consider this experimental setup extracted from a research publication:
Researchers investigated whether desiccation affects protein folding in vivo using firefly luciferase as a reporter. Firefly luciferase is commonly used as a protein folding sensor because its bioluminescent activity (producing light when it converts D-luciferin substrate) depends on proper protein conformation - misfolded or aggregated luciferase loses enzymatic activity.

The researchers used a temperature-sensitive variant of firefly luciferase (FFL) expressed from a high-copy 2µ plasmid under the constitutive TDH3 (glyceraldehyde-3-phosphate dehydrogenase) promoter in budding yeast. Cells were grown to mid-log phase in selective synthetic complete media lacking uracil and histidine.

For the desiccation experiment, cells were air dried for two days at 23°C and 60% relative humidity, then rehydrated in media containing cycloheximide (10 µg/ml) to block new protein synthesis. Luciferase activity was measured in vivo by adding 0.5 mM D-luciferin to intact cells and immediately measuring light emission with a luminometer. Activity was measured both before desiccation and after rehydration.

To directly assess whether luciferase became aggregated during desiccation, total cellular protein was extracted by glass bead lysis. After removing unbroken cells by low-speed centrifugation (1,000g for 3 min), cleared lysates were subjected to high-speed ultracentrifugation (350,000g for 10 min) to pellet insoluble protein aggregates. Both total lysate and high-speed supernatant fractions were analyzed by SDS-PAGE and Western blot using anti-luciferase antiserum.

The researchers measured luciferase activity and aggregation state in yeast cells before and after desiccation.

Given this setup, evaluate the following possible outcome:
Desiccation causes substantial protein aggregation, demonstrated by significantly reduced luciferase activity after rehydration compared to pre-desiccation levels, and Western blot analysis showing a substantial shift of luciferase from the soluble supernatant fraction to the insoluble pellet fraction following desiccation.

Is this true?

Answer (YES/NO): YES